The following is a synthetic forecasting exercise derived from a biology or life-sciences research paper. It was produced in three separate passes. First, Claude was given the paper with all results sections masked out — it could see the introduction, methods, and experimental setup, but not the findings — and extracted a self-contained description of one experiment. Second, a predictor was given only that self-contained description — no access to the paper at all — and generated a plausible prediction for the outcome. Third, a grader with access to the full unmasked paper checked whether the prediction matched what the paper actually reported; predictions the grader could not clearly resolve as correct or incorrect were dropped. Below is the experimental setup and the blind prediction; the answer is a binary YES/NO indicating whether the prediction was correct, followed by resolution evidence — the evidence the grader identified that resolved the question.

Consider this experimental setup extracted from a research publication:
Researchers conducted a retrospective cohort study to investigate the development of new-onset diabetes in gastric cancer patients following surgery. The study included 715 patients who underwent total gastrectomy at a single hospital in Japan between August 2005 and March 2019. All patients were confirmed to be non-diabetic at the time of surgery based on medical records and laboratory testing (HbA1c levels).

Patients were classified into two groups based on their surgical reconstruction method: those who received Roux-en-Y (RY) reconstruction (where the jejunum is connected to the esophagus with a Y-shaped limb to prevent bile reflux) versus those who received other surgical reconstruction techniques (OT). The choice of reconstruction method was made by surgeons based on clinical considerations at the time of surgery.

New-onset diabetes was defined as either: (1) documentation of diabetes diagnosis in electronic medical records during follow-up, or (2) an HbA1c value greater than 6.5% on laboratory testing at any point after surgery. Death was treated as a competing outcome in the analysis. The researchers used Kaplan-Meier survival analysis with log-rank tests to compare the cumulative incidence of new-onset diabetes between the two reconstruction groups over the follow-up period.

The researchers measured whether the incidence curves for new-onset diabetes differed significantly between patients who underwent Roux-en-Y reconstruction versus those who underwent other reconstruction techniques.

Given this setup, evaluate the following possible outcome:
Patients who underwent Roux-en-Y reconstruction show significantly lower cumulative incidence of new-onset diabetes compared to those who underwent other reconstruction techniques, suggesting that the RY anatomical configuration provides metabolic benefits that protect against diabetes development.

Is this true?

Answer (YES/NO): NO